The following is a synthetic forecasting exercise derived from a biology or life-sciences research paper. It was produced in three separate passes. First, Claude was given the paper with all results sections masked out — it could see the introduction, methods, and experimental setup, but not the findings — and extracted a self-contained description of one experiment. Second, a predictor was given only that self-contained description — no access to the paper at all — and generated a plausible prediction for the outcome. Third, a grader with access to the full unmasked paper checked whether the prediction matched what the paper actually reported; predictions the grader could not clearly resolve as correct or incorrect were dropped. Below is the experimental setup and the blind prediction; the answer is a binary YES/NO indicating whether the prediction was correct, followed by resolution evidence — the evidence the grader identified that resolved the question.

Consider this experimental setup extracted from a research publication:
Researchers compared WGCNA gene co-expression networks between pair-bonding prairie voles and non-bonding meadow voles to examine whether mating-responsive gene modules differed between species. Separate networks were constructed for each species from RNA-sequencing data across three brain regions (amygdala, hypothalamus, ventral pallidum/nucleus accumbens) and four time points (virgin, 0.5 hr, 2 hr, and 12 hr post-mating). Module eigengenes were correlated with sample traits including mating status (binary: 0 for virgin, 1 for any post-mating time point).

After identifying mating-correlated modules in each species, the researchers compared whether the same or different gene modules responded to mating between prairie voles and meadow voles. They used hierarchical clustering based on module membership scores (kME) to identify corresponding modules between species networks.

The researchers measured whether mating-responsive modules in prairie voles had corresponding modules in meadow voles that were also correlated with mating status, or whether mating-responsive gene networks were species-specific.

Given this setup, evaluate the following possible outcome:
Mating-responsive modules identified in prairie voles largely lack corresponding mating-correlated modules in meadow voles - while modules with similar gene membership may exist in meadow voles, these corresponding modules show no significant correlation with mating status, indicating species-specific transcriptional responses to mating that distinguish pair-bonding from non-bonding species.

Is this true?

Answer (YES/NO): YES